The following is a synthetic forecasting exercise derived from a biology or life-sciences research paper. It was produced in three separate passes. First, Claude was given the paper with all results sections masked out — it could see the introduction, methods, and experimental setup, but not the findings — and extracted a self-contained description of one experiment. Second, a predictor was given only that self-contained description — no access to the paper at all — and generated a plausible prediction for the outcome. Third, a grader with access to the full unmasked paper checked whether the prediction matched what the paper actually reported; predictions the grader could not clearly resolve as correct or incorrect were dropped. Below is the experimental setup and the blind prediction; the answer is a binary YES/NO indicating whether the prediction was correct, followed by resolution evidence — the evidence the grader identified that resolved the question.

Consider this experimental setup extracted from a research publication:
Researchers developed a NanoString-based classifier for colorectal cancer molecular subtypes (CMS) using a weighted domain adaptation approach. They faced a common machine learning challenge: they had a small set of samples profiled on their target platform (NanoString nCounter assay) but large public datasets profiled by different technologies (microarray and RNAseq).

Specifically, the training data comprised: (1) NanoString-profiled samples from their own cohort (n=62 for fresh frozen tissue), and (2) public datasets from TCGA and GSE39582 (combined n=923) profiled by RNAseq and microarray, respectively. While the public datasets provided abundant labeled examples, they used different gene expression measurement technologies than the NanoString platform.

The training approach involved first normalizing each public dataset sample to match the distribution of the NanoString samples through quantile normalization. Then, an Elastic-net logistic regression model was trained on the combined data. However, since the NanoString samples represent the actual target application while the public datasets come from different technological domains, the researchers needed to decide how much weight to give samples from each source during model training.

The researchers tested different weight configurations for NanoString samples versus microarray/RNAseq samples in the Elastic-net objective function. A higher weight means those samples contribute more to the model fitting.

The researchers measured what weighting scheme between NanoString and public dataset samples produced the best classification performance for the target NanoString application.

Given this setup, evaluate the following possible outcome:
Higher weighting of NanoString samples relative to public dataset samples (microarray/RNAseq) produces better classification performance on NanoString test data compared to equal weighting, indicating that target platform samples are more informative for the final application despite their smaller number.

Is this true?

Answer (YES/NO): YES